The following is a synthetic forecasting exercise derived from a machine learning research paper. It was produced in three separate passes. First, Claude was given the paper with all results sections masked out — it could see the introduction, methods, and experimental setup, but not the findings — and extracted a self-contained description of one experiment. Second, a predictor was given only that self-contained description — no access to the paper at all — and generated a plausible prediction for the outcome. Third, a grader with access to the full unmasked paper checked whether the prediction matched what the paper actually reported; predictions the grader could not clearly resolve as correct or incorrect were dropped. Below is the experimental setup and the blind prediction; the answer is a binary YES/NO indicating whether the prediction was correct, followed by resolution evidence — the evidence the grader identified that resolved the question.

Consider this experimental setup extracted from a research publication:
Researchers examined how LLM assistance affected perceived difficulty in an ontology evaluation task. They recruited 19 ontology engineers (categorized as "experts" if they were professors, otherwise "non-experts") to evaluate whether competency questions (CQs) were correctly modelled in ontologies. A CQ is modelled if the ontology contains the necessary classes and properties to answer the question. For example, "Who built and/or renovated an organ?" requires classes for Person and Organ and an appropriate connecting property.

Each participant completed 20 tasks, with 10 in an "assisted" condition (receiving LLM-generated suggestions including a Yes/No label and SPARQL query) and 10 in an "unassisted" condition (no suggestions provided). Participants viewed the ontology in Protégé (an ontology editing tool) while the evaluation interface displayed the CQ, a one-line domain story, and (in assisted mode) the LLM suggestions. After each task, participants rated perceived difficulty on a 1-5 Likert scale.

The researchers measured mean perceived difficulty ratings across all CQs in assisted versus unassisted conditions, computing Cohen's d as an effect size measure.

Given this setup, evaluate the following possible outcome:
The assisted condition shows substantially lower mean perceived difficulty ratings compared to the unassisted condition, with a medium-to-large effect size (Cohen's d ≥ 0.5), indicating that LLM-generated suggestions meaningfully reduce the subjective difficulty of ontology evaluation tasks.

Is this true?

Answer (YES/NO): NO